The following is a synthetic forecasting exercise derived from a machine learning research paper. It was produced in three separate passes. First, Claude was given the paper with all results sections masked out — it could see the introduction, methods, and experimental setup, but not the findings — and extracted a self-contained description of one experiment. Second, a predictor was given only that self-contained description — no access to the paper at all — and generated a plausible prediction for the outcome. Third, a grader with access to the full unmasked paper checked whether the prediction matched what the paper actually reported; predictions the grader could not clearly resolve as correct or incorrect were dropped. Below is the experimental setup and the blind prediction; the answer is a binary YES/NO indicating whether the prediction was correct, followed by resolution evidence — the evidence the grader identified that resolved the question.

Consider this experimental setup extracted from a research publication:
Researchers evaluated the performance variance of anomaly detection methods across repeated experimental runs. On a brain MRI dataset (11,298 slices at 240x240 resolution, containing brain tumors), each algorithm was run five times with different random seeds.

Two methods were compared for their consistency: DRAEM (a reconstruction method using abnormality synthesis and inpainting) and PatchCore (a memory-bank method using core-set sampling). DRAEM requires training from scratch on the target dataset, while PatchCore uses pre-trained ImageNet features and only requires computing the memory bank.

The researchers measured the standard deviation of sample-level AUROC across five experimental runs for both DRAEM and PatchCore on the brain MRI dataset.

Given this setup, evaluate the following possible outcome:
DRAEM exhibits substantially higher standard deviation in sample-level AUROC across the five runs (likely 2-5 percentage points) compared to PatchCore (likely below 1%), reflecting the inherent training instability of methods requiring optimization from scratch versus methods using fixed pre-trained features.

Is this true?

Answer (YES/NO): NO